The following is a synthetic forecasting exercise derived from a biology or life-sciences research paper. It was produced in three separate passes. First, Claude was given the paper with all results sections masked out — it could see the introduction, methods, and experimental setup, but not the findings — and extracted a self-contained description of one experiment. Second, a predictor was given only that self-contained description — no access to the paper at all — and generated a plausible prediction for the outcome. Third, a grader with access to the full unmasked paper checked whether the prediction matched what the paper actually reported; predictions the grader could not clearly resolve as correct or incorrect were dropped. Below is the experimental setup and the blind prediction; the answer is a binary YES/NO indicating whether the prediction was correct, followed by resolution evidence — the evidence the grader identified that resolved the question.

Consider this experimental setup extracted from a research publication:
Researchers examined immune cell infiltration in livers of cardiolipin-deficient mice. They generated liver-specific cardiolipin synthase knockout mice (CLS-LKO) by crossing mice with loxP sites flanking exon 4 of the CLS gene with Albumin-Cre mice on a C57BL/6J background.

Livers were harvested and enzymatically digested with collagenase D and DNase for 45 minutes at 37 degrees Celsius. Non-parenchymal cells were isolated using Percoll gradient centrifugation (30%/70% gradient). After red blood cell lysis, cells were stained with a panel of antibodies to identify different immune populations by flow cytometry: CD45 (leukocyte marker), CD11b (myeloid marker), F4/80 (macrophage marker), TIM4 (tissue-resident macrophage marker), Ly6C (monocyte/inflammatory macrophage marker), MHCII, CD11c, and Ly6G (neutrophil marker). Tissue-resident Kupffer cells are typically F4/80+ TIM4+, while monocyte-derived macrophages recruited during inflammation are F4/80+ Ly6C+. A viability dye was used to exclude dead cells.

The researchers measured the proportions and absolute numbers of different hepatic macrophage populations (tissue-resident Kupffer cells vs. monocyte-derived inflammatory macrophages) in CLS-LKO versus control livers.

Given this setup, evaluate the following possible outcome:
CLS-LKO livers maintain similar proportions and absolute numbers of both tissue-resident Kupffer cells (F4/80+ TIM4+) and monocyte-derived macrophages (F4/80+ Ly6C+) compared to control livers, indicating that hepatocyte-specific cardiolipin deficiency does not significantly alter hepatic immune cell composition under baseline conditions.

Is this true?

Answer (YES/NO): NO